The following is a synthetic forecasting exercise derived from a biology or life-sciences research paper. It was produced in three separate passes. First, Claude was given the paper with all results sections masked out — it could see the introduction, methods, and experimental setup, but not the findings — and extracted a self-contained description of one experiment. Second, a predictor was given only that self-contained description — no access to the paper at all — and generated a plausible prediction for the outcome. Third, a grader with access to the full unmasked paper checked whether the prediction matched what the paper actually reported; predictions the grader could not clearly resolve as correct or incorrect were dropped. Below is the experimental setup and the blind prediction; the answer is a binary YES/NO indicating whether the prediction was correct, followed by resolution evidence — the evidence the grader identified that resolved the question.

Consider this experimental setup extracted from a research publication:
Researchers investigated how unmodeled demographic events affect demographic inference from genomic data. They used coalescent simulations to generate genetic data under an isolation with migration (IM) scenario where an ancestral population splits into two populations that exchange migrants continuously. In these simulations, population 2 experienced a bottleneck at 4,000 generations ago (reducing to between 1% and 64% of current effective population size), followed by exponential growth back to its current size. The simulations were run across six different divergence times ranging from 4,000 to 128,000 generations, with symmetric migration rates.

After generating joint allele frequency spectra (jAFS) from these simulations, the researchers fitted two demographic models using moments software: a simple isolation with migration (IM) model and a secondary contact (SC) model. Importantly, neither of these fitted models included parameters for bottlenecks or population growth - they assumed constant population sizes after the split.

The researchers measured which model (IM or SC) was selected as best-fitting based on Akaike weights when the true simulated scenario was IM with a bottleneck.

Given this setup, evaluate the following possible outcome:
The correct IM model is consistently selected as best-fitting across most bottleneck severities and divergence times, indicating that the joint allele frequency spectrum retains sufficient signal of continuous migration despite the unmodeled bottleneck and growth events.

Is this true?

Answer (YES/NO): NO